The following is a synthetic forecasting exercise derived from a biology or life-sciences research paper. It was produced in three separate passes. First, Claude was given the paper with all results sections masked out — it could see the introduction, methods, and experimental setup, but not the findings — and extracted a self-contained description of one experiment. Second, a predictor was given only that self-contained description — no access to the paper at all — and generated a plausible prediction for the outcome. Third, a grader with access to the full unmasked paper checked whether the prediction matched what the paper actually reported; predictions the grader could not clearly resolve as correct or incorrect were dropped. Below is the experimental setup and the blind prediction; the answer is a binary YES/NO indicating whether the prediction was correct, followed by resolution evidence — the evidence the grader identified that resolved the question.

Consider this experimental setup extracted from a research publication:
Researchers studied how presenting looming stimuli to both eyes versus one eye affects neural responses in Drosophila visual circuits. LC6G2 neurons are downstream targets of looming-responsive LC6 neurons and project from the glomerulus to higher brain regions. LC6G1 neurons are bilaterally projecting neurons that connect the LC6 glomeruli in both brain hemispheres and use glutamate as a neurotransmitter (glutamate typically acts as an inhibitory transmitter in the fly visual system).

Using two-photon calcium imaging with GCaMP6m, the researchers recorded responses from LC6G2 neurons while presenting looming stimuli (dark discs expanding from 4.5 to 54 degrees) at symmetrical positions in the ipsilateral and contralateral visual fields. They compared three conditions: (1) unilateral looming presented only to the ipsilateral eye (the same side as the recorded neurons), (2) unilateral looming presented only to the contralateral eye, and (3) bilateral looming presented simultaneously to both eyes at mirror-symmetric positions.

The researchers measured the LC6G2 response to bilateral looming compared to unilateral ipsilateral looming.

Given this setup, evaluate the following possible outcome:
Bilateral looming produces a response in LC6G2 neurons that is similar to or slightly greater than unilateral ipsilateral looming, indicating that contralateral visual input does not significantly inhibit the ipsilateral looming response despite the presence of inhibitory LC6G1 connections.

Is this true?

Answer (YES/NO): NO